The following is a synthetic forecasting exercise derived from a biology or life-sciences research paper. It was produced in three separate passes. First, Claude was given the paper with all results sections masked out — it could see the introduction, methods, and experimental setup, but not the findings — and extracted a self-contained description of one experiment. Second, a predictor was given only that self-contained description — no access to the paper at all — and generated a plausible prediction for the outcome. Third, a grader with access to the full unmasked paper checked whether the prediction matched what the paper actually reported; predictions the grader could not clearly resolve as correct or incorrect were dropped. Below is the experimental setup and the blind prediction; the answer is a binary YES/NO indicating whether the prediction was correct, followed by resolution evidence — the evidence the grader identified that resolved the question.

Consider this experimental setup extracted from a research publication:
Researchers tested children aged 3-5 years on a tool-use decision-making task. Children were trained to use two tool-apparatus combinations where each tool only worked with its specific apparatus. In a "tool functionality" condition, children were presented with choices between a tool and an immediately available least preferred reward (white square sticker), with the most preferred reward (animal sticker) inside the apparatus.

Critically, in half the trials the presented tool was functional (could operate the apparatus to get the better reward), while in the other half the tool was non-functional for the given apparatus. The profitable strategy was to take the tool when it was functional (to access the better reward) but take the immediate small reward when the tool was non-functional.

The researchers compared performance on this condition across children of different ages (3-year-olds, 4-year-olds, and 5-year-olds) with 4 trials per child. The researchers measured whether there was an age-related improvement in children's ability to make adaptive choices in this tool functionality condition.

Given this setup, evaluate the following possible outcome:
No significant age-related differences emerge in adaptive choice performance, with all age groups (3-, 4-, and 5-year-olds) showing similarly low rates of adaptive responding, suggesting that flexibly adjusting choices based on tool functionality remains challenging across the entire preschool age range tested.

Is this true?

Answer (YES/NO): YES